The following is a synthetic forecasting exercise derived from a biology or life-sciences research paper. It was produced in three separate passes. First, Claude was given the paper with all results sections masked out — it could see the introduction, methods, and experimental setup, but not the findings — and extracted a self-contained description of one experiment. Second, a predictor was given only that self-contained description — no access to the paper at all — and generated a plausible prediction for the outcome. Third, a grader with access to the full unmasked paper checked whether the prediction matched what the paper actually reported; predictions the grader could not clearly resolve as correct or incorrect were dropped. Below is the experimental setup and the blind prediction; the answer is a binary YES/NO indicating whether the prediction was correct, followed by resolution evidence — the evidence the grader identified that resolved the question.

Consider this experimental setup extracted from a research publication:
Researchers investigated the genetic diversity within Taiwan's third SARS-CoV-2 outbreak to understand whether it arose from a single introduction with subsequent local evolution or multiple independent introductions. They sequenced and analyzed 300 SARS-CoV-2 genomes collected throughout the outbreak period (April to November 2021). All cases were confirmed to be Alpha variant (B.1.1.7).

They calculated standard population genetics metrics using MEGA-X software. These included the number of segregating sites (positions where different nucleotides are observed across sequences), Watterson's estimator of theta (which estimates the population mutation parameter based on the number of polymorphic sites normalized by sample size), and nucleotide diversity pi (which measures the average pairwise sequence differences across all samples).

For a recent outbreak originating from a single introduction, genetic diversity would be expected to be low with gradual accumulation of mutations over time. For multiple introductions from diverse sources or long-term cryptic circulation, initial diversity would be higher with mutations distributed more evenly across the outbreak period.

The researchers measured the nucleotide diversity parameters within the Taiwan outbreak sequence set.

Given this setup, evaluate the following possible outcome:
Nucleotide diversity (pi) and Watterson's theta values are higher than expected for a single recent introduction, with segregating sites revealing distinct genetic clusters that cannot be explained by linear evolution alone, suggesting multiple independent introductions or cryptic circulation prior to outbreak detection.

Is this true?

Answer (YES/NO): NO